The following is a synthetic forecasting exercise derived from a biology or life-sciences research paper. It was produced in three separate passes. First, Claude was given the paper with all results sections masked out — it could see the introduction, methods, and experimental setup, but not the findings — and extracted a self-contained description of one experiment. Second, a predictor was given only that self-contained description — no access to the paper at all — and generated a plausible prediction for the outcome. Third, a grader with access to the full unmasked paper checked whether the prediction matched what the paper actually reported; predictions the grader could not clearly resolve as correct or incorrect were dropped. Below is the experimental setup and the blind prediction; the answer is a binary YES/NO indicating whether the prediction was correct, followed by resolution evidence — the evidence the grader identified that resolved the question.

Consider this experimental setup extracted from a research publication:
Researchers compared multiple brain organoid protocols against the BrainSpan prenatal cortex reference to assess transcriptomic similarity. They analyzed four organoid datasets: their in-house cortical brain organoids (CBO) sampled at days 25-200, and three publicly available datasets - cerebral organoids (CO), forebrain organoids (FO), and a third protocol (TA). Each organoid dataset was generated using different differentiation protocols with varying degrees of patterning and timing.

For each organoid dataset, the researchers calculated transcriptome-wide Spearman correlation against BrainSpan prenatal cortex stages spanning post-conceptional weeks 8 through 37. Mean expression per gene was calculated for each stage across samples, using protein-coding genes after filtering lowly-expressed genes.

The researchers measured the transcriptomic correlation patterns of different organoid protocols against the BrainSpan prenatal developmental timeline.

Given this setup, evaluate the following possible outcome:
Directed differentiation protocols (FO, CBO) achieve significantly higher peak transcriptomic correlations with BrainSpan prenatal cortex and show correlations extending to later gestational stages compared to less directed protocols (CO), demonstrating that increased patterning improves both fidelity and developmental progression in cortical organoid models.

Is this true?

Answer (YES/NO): NO